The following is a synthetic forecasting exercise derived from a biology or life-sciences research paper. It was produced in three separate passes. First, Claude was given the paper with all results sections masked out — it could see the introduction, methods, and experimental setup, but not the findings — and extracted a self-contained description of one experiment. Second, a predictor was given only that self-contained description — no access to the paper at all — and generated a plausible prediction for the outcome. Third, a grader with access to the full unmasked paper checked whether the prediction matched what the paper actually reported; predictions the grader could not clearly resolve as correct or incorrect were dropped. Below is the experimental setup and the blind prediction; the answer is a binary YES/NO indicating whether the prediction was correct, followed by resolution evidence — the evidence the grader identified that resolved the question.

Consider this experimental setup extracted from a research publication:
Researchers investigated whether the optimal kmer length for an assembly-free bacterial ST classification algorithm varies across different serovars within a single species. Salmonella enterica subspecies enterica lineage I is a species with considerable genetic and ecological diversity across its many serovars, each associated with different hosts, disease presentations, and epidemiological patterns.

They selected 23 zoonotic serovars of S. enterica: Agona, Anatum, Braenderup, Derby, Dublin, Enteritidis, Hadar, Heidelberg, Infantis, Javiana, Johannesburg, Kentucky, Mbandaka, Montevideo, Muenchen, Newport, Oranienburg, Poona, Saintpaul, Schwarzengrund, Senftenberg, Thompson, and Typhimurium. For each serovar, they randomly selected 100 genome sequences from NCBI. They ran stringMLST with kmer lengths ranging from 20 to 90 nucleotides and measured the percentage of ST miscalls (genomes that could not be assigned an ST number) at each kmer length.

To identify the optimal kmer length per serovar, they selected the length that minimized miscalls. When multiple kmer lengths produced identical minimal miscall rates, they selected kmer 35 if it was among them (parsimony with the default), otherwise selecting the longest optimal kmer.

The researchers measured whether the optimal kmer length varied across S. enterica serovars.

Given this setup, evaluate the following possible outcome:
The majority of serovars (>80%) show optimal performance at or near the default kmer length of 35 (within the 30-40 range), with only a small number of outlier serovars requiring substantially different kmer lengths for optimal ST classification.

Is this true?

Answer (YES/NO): NO